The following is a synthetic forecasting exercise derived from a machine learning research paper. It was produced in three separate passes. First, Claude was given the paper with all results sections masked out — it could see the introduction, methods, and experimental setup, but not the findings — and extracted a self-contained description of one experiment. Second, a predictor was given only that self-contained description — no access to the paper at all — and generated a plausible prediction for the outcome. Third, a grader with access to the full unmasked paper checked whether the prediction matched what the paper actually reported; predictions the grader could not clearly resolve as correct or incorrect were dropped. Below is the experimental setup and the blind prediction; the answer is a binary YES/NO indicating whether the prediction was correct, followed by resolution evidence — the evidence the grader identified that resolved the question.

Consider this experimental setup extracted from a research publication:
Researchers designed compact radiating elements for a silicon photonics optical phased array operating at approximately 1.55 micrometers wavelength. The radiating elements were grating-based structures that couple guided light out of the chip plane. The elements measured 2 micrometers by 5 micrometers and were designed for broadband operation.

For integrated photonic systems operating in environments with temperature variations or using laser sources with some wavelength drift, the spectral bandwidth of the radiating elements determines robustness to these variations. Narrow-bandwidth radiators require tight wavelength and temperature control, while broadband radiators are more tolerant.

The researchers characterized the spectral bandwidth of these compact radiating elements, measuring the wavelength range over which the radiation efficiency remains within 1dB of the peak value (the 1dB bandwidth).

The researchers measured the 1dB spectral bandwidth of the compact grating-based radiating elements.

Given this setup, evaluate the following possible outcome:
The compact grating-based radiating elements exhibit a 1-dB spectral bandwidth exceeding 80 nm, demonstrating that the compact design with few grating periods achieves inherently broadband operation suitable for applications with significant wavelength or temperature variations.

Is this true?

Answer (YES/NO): YES